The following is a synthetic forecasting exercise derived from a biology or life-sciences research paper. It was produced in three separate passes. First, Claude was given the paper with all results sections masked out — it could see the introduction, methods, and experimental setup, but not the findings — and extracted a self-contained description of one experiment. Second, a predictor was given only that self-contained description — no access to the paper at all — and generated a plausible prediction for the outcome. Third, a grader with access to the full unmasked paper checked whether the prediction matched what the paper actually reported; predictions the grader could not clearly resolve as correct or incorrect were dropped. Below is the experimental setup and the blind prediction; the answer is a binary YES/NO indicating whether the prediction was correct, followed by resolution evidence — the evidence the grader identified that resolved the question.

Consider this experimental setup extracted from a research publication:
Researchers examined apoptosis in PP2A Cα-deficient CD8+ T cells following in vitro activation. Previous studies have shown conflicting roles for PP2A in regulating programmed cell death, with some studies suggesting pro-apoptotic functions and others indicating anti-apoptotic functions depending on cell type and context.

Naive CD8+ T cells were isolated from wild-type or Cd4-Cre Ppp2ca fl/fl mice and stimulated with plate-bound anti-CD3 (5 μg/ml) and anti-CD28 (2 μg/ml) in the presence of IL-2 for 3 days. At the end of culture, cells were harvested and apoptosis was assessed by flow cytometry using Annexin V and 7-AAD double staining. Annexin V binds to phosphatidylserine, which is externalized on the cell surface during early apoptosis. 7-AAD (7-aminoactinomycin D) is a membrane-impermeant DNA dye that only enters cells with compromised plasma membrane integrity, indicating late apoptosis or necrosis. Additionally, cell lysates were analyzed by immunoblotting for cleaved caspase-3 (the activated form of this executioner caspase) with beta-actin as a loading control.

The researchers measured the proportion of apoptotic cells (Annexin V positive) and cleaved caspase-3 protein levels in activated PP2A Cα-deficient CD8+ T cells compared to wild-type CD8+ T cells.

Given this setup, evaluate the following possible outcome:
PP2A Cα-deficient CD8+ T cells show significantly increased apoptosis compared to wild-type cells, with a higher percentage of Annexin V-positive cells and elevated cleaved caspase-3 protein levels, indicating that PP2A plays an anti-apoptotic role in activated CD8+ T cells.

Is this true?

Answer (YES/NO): YES